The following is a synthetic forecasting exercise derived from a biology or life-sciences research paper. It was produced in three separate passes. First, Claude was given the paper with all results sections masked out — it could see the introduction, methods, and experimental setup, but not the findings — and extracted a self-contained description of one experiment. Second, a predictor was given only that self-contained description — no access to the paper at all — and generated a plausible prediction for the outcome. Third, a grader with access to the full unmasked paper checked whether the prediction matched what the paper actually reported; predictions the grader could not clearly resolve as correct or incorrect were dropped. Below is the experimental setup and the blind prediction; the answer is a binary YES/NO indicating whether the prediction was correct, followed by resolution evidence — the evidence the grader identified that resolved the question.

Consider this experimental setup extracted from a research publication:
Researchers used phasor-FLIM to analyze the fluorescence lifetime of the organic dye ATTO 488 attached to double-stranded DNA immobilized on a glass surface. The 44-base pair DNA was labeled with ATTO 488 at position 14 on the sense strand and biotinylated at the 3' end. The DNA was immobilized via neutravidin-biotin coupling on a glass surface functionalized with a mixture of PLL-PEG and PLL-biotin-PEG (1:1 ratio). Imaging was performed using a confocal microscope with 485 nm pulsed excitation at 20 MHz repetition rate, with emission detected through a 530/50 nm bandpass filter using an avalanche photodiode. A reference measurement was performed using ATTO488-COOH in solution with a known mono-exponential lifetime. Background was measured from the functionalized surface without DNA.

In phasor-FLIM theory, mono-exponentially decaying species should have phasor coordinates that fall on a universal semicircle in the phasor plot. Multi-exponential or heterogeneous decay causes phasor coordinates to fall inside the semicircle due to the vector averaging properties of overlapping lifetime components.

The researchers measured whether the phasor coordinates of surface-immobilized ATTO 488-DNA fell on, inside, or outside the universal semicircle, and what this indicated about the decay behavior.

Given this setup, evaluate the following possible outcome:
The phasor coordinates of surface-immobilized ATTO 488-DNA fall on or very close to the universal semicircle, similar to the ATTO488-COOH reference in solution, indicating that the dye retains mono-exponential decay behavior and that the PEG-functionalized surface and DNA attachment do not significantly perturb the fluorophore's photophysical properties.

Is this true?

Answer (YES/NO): NO